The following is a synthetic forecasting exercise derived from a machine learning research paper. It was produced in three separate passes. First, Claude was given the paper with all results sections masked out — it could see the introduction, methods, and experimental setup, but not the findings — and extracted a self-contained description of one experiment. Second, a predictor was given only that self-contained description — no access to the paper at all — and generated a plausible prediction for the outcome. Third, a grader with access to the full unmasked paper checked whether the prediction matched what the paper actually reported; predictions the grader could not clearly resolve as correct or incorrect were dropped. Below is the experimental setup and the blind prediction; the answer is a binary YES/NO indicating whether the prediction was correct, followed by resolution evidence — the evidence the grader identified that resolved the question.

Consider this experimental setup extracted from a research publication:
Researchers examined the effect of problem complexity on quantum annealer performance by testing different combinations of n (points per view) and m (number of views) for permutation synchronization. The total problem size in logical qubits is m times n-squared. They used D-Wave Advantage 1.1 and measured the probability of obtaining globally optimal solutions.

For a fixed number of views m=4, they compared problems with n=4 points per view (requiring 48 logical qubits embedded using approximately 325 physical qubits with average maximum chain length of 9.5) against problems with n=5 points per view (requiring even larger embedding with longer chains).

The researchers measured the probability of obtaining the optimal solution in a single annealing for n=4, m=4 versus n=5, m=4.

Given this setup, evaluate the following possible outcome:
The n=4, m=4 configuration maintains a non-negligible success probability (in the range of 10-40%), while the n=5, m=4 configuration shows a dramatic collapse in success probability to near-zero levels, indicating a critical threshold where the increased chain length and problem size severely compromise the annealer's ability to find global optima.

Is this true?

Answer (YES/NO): YES